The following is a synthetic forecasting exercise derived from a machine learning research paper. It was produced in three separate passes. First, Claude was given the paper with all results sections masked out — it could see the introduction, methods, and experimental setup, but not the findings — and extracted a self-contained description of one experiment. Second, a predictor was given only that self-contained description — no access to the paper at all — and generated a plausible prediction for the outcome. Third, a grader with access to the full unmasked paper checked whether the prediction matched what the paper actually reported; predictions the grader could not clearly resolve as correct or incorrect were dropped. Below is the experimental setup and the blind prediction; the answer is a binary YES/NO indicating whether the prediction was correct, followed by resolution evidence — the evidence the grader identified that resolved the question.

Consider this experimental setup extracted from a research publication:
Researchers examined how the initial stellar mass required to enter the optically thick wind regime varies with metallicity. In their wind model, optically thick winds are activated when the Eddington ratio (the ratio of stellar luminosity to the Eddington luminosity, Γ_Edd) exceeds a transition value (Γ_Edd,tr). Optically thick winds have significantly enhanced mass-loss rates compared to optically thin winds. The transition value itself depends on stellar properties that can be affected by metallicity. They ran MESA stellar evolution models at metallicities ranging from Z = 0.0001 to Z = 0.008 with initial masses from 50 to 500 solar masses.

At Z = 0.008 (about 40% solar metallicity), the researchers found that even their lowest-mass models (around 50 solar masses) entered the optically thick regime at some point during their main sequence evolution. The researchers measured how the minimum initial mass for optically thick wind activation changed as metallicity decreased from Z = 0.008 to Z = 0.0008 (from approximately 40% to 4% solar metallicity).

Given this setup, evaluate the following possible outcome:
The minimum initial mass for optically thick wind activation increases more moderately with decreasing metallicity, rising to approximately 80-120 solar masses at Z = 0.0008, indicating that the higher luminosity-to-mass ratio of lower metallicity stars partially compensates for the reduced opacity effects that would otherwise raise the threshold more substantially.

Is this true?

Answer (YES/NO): NO